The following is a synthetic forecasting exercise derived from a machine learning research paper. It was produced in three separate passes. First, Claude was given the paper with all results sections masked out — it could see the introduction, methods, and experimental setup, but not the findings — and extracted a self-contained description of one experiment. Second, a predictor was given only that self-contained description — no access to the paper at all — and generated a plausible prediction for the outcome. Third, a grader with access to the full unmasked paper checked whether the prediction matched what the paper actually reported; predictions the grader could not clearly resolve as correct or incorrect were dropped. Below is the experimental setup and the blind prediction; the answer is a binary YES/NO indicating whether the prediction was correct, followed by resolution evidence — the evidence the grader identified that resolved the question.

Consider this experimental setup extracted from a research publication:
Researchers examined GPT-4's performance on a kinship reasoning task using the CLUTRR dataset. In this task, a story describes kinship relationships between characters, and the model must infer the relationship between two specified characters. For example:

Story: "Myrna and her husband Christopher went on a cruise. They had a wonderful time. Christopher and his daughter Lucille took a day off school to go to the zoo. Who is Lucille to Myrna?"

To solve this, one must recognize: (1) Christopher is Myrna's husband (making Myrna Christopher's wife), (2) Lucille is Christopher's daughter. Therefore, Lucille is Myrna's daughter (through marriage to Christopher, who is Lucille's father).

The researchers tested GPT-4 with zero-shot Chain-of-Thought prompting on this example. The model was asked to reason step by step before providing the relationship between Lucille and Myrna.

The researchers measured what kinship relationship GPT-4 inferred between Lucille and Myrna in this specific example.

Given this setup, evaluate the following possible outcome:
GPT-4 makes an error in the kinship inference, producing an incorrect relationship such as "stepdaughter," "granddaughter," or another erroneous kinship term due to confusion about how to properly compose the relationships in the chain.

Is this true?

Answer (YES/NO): YES